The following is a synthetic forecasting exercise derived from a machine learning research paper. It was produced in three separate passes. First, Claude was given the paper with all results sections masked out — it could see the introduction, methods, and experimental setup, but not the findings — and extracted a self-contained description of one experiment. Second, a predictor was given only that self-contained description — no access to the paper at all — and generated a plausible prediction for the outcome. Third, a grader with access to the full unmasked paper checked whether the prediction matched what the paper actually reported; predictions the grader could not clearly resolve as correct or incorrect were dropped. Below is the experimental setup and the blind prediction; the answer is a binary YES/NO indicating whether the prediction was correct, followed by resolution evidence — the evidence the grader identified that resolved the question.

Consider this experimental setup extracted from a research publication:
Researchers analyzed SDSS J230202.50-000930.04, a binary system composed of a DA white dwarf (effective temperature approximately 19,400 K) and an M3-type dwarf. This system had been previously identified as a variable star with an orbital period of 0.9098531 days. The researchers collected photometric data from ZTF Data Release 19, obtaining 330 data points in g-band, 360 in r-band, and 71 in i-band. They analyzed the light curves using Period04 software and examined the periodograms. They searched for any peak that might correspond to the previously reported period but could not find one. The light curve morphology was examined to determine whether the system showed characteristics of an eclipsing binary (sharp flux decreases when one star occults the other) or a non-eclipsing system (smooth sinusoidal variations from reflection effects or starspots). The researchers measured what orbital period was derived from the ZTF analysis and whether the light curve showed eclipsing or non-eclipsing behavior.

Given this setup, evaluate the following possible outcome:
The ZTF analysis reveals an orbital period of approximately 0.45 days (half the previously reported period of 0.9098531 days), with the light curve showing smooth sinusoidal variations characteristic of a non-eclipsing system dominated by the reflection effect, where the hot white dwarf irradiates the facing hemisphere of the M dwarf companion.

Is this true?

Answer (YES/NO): NO